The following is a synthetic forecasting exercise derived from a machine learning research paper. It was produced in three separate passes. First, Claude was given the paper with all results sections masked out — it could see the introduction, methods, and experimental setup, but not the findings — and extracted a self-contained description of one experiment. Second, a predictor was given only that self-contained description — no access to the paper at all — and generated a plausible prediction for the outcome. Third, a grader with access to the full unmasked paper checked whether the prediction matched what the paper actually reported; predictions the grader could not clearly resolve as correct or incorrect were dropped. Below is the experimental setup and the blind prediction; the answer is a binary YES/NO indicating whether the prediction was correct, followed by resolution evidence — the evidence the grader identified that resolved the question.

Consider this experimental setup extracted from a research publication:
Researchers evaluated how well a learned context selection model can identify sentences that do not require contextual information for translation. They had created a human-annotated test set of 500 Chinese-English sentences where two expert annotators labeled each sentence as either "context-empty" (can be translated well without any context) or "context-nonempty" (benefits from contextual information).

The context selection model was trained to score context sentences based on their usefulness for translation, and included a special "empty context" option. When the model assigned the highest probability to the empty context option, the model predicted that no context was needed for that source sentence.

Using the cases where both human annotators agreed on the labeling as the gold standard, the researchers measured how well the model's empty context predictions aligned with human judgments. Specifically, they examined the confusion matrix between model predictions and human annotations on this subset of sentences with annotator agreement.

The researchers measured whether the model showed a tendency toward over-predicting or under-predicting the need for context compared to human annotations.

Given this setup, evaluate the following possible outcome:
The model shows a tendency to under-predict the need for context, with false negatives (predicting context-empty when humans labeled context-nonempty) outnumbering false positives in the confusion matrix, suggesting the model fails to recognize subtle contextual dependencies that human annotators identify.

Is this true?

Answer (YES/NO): NO